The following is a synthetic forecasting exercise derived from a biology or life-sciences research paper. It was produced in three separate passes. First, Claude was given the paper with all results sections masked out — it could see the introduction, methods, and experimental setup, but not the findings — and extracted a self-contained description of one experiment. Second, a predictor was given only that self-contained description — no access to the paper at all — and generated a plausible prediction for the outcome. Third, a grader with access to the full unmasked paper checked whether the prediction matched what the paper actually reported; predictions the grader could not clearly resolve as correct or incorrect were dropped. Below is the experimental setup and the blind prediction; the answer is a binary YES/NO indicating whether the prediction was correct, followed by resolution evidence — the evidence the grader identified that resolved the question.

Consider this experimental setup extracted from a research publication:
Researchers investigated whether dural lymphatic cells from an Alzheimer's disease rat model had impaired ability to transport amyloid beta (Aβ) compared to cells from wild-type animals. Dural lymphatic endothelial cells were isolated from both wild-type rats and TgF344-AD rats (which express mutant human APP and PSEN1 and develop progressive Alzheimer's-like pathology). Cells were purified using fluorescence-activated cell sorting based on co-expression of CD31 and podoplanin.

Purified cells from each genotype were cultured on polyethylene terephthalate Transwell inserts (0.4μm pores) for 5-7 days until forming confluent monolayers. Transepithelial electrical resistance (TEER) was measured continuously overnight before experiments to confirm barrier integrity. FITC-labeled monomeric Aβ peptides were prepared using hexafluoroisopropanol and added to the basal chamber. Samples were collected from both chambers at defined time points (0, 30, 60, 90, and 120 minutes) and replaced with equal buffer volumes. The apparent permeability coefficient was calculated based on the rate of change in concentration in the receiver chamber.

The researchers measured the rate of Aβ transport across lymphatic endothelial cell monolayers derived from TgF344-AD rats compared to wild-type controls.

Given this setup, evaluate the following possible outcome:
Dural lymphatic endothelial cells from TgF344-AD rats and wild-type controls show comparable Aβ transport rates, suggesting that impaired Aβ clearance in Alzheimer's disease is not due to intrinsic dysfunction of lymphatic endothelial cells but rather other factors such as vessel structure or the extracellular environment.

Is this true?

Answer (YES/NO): NO